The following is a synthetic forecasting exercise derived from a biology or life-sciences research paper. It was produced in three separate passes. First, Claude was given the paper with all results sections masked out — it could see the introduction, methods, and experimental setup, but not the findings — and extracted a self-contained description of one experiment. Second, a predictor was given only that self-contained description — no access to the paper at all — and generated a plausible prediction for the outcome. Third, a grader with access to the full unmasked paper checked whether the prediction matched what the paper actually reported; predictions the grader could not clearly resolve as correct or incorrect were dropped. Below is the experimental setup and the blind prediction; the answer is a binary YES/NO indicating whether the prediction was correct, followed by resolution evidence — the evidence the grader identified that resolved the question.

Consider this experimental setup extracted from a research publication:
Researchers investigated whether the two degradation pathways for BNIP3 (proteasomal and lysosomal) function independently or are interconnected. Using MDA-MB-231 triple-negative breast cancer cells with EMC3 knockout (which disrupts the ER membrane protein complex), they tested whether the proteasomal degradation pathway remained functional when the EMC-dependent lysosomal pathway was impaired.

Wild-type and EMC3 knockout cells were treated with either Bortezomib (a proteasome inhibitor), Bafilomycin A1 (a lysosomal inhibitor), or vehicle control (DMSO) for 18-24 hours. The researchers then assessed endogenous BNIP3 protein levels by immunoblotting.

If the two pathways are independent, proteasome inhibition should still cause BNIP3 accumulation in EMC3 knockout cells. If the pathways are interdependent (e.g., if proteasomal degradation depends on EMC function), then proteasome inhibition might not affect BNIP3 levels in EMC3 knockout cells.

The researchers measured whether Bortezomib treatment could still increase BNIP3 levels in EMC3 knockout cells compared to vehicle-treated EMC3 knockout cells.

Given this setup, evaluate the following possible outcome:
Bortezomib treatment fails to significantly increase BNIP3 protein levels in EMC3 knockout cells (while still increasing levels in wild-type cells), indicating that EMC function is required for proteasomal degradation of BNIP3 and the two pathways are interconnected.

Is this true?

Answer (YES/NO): NO